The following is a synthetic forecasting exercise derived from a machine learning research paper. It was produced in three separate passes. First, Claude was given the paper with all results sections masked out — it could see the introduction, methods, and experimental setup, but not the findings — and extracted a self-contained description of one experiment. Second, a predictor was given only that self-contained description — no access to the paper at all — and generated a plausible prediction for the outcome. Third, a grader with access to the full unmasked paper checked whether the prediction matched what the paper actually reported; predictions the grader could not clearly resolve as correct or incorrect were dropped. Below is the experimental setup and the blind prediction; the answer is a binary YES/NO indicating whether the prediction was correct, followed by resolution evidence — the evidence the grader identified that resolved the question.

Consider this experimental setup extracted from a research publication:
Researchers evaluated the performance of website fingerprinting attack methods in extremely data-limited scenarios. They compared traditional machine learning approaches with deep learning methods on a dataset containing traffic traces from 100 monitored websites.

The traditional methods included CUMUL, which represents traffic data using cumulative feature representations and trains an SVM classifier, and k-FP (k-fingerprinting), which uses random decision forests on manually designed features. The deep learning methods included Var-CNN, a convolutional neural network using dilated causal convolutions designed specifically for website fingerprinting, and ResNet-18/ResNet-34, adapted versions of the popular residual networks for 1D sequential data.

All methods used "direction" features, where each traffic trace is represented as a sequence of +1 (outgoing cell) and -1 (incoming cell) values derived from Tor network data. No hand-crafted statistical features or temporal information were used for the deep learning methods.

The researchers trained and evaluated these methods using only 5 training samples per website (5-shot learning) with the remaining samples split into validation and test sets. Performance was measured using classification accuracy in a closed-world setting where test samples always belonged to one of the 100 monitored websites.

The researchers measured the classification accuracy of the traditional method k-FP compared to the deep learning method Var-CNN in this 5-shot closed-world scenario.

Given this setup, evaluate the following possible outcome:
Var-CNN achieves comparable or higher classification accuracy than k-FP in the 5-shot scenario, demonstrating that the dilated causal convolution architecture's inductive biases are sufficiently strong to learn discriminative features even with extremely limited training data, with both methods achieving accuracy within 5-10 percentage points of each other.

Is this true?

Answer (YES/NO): NO